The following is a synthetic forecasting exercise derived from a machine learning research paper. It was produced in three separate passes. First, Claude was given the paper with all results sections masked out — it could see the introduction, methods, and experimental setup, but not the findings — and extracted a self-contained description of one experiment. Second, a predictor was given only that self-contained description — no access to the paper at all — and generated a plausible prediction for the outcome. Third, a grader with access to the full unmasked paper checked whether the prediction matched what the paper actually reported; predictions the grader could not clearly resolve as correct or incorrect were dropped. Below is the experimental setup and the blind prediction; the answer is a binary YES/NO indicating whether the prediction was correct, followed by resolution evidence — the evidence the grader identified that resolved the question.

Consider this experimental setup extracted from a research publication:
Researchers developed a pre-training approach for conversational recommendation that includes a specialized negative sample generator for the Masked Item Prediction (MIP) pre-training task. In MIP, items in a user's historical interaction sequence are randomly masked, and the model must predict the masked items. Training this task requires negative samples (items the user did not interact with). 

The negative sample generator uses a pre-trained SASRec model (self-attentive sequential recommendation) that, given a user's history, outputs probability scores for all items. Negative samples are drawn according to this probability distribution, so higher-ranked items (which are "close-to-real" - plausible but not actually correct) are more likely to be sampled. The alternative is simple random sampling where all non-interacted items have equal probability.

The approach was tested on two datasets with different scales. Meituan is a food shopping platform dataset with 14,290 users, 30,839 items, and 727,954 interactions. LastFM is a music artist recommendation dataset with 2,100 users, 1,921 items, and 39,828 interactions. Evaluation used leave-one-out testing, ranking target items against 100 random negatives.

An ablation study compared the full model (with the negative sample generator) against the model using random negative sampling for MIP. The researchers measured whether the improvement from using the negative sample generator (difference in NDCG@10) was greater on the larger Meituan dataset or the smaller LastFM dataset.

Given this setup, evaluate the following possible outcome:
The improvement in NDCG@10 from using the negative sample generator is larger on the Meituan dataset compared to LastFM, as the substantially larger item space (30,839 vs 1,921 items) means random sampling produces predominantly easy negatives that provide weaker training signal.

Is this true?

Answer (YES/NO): YES